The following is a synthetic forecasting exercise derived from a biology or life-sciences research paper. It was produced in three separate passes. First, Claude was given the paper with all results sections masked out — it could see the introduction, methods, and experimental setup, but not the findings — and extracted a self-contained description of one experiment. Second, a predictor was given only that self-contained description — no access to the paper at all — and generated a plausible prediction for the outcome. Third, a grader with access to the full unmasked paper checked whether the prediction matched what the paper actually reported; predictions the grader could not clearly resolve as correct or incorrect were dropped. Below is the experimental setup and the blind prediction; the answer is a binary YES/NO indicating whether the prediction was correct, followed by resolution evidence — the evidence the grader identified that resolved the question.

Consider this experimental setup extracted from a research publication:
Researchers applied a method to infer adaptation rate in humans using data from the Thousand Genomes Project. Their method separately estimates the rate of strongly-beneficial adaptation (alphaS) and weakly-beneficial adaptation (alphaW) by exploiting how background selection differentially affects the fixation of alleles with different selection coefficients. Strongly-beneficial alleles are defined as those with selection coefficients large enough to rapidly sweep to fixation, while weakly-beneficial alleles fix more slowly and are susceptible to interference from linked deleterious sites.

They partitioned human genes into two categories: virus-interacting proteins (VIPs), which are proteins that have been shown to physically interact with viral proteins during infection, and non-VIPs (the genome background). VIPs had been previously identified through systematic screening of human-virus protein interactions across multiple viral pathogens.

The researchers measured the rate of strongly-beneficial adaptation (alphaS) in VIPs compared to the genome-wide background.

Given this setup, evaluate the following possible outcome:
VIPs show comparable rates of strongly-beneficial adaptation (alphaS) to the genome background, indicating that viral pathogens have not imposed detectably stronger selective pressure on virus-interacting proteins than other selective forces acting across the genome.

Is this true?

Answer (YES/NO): NO